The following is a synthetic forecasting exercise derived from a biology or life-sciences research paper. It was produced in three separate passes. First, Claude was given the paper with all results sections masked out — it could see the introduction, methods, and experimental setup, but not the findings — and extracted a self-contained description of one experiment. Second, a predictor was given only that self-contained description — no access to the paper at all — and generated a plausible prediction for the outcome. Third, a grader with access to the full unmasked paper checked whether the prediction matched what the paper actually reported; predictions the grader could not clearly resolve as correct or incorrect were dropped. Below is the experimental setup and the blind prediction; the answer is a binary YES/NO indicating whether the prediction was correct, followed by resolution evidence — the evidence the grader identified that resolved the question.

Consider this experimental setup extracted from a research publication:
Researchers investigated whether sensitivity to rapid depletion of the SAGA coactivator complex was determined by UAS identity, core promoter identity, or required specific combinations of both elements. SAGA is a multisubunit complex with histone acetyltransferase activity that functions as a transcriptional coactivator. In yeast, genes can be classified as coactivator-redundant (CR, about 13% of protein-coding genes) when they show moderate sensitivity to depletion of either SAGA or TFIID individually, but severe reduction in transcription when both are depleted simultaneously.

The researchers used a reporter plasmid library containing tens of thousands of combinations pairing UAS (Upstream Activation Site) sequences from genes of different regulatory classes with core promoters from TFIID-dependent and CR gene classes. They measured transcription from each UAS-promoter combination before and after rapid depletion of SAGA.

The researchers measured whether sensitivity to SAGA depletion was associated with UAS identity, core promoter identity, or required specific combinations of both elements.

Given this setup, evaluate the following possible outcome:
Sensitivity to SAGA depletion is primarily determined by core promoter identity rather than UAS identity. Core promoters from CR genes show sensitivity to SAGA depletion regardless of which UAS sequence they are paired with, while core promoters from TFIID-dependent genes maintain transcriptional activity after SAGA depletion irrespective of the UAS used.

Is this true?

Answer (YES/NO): NO